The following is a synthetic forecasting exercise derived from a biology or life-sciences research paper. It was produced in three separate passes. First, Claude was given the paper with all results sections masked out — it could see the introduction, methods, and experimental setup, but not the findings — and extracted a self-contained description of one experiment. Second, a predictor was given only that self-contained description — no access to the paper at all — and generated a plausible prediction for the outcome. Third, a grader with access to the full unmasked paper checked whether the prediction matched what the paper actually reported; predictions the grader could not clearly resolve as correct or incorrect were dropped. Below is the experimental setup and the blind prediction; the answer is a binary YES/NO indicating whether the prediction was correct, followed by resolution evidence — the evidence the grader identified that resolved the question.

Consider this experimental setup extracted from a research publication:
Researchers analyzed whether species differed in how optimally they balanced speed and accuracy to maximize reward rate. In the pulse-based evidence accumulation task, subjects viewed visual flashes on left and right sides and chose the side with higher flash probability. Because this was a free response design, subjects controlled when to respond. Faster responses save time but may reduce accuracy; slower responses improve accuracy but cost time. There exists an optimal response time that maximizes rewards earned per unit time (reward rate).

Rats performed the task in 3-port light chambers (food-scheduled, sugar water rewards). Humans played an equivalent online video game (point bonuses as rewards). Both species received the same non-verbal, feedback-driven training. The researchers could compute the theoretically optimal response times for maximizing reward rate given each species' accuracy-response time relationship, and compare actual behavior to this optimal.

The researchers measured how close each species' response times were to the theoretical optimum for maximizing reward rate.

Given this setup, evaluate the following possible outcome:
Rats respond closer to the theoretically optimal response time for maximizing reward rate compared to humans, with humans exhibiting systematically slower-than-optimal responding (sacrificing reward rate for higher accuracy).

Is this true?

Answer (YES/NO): YES